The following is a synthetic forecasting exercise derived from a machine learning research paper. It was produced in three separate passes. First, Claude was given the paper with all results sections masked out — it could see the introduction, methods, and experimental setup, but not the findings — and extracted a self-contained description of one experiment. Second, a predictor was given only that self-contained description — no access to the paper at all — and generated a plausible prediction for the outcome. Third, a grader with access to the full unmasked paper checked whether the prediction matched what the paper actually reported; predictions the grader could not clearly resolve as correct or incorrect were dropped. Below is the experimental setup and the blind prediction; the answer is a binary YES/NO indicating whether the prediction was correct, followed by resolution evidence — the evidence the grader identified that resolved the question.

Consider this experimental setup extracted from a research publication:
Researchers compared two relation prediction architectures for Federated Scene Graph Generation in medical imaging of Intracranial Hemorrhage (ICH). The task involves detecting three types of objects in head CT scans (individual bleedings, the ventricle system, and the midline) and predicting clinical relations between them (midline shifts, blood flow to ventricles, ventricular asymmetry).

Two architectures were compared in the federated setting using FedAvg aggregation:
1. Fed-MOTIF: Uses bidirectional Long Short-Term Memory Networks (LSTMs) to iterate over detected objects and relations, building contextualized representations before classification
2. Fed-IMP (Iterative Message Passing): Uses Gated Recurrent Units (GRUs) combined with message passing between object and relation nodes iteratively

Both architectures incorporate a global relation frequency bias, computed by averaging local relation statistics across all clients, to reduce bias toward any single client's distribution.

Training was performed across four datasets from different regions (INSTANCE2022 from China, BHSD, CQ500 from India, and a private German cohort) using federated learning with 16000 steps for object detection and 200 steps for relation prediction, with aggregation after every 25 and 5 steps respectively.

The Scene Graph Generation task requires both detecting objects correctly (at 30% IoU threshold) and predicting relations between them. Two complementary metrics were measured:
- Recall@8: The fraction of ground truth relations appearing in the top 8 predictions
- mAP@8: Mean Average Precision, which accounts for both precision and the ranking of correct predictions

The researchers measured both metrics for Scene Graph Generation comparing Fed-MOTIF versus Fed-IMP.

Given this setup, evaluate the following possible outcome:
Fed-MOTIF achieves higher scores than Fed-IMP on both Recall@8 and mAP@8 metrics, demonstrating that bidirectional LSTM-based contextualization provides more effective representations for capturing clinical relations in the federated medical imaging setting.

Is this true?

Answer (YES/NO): NO